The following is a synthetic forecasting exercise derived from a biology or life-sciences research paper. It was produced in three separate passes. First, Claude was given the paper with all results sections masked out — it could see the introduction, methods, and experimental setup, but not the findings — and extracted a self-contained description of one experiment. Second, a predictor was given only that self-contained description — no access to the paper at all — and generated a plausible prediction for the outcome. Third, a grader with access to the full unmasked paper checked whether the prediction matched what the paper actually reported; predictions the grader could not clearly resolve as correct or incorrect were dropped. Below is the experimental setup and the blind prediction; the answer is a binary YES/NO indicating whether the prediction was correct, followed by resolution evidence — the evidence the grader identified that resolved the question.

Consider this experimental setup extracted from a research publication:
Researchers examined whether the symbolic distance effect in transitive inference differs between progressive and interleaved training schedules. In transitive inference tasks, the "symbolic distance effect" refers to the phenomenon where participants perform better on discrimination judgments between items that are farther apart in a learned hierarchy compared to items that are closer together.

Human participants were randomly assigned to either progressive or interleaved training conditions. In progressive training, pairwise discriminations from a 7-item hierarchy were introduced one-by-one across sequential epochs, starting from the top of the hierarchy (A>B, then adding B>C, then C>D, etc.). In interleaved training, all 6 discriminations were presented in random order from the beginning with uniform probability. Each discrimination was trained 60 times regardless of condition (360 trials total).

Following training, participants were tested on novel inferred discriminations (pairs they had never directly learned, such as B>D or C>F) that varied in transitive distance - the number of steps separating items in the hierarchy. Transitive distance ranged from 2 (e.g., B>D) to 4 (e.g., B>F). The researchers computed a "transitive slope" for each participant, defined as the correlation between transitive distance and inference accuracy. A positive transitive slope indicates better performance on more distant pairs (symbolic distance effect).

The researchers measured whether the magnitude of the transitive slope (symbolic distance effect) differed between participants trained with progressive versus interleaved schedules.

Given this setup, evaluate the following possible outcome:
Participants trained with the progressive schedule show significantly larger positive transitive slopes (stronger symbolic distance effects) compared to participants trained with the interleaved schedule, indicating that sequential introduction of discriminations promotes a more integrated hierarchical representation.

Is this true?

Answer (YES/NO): NO